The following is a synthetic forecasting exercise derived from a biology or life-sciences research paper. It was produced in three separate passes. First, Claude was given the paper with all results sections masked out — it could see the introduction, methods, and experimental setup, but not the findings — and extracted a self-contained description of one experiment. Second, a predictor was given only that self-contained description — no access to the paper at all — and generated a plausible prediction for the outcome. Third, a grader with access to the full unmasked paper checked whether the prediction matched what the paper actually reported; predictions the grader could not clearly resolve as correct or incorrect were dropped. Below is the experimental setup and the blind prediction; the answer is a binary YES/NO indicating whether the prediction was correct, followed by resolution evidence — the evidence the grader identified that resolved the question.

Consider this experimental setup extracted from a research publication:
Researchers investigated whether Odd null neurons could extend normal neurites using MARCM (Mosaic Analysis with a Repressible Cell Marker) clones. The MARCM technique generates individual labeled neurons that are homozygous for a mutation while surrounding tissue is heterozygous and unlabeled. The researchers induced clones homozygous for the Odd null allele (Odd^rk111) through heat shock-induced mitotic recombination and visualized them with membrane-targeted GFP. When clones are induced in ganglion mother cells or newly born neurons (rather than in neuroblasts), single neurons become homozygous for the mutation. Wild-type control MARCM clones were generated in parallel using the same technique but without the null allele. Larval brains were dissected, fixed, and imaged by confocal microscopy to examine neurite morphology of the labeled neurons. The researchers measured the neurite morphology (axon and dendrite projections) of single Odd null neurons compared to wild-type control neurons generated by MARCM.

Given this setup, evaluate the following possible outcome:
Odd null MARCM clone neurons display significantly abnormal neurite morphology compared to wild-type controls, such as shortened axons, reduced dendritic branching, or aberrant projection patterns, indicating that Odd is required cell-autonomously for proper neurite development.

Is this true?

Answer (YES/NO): YES